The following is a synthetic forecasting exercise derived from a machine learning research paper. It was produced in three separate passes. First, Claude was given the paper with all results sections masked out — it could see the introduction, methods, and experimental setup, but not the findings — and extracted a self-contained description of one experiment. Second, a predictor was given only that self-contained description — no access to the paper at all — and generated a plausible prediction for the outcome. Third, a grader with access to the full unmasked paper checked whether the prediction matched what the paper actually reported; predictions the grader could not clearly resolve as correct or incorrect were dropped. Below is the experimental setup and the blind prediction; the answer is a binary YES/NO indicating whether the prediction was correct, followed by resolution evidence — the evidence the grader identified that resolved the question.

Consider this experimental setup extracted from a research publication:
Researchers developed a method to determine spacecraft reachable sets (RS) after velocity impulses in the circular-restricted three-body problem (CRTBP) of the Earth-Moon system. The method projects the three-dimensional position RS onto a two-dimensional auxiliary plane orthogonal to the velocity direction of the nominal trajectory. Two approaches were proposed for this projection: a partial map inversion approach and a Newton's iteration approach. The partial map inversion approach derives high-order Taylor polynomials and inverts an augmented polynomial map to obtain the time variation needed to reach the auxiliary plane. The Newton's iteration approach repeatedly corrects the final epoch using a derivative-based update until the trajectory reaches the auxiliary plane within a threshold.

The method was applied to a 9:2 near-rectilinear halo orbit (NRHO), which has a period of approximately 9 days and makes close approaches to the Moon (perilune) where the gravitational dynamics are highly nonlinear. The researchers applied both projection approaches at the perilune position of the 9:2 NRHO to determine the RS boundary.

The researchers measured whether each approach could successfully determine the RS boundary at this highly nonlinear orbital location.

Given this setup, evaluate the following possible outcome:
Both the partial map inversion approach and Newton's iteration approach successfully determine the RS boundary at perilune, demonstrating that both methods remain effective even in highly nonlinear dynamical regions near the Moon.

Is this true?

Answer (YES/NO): NO